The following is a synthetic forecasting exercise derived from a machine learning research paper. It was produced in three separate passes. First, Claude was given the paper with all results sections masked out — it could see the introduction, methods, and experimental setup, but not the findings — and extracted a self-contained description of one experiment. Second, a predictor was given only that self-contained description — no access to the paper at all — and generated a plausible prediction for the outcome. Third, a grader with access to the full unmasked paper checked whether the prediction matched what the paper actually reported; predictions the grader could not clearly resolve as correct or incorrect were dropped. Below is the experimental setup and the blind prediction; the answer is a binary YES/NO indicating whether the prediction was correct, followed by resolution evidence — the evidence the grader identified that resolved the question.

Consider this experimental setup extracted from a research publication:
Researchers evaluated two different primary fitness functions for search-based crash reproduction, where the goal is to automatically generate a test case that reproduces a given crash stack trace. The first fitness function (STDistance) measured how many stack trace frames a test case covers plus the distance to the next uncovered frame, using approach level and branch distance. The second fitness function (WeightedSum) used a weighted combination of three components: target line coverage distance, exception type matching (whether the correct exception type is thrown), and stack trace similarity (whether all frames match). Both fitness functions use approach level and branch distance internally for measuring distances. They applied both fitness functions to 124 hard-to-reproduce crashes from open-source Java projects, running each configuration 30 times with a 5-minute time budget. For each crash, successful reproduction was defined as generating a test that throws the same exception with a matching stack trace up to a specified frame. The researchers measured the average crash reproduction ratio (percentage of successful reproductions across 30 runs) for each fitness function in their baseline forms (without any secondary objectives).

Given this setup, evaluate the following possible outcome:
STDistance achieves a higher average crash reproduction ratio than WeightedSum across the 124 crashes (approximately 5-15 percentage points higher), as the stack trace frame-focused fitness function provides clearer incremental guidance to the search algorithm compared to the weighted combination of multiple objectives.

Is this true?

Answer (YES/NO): NO